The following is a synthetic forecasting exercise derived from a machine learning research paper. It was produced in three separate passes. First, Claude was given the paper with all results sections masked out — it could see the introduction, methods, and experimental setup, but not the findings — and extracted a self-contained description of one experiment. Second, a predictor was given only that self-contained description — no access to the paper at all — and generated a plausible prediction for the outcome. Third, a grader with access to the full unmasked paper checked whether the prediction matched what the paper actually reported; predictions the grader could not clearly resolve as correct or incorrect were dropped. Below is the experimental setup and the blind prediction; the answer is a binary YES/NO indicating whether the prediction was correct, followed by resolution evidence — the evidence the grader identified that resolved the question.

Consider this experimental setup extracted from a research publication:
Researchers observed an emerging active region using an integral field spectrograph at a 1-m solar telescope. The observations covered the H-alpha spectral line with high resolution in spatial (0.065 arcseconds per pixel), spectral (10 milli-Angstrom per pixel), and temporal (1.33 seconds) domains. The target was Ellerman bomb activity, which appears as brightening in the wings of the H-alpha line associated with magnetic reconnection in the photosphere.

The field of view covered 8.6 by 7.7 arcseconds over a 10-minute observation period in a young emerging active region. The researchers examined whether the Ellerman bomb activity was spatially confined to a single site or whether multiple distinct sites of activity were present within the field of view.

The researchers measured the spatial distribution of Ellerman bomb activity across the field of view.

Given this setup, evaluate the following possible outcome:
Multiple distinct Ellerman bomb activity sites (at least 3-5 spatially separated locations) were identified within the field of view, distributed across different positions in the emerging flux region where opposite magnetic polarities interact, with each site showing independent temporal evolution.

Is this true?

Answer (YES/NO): YES